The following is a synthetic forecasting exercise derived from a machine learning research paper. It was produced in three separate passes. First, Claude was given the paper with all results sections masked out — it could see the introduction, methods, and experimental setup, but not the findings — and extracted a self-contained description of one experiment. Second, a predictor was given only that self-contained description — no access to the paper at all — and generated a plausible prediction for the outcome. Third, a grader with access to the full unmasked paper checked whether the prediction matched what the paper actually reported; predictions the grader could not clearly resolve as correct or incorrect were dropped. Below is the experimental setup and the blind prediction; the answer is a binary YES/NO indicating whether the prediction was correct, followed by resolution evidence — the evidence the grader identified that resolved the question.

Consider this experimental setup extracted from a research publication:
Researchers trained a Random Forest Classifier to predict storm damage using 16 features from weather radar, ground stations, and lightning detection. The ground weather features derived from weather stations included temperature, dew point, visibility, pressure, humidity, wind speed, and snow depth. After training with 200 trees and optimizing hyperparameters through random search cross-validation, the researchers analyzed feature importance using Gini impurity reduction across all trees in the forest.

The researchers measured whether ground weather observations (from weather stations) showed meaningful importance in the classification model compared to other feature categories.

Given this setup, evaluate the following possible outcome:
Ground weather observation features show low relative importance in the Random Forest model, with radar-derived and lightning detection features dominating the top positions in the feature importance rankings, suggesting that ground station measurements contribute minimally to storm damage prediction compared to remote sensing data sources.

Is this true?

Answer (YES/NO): NO